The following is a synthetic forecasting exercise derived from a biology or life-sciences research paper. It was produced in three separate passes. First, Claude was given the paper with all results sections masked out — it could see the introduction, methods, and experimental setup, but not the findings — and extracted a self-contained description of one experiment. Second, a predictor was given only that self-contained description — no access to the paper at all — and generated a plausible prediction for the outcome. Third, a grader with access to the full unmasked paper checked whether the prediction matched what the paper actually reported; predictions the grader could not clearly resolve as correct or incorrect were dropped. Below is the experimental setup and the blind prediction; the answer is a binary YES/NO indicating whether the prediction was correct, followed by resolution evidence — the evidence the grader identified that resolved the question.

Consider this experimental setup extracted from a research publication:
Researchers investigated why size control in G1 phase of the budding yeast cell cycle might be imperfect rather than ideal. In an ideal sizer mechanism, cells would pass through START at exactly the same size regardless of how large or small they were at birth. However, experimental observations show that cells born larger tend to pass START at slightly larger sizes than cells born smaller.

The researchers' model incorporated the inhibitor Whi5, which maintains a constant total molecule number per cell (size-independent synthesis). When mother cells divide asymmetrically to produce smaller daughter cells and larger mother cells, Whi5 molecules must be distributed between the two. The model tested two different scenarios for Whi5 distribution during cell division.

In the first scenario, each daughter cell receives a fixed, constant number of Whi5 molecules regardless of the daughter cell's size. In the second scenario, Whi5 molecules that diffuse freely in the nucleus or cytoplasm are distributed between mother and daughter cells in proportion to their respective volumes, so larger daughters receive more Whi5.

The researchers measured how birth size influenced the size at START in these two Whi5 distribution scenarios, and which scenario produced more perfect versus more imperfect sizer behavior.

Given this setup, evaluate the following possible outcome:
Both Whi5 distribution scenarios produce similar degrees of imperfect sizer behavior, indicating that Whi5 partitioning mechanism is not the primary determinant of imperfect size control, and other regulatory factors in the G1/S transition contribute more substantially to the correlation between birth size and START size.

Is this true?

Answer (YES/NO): NO